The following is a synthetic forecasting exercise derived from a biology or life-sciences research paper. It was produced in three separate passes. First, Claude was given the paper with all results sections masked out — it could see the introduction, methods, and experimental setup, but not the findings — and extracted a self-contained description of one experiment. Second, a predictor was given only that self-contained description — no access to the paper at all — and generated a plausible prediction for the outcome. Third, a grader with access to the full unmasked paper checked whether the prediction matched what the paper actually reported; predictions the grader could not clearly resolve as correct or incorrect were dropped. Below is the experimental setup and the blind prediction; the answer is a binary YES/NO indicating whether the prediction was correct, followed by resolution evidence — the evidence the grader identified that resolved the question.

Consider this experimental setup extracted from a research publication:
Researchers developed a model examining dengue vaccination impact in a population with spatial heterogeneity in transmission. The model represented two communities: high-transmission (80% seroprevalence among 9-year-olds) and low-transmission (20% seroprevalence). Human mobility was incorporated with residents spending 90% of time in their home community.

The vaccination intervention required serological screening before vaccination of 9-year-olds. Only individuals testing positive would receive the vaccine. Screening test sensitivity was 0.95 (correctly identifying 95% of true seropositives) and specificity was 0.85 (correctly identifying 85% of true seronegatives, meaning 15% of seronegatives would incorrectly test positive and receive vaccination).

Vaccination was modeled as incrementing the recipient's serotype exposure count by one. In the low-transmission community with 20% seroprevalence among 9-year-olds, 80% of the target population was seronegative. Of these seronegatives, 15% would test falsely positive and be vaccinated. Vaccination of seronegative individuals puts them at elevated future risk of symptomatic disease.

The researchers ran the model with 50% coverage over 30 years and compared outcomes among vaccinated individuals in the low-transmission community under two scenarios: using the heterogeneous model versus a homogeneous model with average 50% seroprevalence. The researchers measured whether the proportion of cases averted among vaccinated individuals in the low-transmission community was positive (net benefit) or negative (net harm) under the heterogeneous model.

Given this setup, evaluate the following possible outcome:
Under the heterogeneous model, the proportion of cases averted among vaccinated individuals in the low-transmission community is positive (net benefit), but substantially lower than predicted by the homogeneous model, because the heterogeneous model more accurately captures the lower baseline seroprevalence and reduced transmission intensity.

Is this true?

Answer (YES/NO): YES